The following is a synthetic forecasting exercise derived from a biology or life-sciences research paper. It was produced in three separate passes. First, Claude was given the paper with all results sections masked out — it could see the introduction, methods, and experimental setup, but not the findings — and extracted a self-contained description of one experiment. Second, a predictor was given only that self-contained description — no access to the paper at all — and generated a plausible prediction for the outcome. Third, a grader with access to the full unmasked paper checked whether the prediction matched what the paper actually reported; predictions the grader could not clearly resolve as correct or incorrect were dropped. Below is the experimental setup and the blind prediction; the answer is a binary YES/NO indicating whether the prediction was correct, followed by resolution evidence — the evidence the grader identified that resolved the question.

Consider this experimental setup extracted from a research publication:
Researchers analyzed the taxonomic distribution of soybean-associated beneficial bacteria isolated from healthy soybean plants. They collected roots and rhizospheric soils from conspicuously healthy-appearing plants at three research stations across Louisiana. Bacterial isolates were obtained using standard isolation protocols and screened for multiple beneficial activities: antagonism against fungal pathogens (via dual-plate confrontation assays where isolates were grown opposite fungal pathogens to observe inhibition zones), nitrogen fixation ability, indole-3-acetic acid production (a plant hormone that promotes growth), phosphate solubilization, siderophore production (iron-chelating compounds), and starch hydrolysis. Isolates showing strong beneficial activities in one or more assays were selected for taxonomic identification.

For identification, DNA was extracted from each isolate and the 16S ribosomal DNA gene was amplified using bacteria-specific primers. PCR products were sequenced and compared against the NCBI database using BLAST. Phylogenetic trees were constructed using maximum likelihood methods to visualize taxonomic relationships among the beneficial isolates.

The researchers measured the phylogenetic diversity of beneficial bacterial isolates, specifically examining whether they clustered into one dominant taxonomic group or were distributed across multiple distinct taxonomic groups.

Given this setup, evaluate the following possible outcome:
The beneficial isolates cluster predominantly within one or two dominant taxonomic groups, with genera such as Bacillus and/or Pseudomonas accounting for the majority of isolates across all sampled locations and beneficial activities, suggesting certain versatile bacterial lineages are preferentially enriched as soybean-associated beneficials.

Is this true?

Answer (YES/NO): NO